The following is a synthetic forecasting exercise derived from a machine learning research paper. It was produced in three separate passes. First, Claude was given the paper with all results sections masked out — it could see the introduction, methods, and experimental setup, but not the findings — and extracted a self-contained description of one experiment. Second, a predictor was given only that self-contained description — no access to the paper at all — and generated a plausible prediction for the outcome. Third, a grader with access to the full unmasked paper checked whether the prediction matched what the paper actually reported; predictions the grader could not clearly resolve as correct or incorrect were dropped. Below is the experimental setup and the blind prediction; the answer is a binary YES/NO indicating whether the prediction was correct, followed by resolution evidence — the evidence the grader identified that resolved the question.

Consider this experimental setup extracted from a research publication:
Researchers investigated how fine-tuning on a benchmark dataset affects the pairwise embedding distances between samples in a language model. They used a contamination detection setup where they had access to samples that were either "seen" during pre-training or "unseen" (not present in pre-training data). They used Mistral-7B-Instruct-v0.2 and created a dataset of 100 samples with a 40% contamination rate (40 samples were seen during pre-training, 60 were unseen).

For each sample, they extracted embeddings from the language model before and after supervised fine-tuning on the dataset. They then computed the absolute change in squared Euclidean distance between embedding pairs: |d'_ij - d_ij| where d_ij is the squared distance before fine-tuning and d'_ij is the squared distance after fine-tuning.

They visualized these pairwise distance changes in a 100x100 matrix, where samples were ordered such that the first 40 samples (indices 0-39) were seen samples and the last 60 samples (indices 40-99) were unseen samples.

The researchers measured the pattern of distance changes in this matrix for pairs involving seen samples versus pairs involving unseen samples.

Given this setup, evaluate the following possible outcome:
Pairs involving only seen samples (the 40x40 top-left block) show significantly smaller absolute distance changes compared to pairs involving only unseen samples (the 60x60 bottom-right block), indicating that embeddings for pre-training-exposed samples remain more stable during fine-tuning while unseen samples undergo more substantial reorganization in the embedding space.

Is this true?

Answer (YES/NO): YES